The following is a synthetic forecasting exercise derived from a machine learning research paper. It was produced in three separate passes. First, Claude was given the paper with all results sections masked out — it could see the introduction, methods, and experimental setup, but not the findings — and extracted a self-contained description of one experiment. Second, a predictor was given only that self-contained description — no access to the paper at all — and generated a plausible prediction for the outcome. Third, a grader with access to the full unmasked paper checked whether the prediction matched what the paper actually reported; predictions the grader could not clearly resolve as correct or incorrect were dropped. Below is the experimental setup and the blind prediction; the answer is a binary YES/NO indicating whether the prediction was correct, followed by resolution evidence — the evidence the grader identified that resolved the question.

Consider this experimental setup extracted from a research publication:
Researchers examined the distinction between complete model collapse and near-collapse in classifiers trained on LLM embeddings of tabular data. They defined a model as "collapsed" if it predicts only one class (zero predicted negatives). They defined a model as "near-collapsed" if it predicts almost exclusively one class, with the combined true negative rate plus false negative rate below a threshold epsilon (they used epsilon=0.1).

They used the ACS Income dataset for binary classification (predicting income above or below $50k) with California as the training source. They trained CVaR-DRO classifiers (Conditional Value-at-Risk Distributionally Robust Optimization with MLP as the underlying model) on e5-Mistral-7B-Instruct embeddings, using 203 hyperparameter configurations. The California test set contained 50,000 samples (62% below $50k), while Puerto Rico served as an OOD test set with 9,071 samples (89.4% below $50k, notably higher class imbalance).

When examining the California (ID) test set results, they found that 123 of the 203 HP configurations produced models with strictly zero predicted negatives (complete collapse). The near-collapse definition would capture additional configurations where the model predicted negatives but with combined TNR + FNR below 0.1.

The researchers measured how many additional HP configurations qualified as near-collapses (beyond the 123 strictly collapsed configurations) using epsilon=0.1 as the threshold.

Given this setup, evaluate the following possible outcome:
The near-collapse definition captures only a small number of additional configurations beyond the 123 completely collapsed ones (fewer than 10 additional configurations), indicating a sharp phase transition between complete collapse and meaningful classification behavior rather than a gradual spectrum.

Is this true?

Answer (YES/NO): YES